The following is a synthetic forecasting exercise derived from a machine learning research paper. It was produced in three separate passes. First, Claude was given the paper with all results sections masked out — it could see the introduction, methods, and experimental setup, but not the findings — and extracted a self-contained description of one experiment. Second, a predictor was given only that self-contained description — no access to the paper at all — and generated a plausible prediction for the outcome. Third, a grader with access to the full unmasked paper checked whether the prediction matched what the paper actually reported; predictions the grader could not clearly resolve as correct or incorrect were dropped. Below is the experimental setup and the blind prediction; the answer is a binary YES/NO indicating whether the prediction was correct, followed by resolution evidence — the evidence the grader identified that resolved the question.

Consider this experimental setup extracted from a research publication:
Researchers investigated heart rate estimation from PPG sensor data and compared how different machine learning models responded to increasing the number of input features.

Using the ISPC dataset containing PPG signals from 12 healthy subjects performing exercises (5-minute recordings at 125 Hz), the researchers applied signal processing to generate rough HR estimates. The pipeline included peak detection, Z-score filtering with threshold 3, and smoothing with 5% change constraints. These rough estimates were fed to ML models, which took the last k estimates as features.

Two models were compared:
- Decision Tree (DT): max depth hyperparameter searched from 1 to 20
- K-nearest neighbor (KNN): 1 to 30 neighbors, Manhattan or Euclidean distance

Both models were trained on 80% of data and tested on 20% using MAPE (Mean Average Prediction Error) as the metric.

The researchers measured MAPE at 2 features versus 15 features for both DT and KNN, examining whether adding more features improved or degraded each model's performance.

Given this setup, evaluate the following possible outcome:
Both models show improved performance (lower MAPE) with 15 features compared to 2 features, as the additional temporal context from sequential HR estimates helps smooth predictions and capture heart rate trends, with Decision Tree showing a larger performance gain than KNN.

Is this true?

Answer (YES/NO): NO